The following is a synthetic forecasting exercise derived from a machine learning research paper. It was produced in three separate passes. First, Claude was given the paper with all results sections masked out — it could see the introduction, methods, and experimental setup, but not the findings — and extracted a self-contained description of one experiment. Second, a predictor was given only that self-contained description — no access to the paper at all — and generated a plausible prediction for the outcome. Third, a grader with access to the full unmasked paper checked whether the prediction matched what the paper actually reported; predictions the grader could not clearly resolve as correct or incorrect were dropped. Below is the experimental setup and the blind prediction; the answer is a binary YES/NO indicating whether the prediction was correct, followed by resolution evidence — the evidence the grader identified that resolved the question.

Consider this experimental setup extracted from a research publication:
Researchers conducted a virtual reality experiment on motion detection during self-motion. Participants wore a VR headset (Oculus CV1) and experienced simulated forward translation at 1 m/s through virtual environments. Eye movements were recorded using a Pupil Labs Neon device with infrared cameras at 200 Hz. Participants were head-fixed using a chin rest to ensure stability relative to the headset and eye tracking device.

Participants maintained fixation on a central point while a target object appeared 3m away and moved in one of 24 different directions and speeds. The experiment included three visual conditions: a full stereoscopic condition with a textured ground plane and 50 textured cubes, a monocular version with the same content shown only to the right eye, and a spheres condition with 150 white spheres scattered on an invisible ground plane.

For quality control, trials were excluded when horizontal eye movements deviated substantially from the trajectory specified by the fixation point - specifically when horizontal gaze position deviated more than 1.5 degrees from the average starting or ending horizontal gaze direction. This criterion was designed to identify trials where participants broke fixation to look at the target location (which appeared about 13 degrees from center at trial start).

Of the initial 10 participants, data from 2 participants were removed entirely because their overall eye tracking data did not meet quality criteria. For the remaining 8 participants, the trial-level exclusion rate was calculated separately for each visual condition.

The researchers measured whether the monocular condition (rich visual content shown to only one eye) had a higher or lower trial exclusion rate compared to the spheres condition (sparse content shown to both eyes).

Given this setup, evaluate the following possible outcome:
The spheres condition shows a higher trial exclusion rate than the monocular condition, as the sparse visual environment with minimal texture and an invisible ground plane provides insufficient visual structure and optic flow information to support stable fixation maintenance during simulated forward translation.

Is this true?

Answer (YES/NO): NO